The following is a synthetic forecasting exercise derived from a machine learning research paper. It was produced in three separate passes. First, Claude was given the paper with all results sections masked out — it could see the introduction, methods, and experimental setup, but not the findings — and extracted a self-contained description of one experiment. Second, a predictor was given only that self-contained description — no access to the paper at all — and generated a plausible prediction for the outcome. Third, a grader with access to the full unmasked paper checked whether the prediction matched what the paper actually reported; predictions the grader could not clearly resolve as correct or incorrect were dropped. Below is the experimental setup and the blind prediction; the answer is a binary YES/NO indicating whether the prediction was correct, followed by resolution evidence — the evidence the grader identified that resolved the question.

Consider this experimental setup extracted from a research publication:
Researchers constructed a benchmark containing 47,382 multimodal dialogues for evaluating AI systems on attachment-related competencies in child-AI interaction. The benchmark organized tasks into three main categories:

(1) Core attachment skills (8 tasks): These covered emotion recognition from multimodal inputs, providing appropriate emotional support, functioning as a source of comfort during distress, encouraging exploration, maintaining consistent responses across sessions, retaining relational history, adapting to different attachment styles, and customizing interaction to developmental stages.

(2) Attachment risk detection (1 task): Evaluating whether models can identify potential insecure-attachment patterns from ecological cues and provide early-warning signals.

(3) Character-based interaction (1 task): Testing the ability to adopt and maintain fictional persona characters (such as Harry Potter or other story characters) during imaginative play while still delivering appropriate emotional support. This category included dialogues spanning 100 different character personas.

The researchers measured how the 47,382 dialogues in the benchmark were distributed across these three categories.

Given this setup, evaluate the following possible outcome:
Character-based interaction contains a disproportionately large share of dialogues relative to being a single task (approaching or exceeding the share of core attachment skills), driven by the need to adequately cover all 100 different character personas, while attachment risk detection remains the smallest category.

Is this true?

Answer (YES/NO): NO